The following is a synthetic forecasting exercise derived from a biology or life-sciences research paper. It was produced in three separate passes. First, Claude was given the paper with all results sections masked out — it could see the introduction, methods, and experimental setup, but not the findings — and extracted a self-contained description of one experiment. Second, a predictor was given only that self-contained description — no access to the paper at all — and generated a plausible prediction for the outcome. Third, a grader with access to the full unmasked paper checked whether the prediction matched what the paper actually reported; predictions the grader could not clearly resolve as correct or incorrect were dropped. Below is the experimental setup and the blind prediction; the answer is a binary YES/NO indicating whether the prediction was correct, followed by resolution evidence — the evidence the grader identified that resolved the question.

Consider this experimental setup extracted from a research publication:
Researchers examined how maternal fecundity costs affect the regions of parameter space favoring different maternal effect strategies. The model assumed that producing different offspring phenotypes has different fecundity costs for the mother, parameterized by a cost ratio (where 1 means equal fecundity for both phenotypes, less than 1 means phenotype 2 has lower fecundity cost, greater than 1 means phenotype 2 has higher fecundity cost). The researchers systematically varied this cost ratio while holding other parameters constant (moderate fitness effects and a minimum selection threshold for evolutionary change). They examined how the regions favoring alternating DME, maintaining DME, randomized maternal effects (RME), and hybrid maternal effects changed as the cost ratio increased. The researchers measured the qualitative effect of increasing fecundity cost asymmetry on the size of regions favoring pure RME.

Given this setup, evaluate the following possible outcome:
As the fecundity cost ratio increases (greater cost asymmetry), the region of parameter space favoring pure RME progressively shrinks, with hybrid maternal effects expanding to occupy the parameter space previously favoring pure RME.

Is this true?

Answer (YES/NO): NO